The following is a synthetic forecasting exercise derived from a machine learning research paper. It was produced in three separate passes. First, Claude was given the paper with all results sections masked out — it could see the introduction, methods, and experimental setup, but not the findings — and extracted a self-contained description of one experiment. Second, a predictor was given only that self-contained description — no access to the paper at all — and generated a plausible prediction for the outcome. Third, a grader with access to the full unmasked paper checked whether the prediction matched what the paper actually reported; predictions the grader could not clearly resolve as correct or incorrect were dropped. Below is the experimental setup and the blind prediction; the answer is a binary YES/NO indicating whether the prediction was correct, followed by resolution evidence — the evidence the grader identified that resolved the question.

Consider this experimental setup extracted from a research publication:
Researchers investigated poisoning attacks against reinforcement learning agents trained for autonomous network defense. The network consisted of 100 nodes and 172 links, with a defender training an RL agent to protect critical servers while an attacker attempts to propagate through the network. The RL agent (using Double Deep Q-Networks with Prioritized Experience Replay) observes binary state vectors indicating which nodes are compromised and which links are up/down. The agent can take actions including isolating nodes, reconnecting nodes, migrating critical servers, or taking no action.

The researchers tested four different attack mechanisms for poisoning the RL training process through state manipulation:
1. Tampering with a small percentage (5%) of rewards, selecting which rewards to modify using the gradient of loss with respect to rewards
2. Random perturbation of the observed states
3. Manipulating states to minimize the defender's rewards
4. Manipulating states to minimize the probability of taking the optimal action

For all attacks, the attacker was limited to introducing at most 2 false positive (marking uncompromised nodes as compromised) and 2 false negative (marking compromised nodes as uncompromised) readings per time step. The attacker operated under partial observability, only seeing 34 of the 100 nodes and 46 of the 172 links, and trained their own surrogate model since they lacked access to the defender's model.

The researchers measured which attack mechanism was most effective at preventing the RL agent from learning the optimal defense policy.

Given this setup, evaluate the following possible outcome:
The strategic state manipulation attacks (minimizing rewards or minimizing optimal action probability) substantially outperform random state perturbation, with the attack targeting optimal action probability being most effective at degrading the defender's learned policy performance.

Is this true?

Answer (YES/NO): NO